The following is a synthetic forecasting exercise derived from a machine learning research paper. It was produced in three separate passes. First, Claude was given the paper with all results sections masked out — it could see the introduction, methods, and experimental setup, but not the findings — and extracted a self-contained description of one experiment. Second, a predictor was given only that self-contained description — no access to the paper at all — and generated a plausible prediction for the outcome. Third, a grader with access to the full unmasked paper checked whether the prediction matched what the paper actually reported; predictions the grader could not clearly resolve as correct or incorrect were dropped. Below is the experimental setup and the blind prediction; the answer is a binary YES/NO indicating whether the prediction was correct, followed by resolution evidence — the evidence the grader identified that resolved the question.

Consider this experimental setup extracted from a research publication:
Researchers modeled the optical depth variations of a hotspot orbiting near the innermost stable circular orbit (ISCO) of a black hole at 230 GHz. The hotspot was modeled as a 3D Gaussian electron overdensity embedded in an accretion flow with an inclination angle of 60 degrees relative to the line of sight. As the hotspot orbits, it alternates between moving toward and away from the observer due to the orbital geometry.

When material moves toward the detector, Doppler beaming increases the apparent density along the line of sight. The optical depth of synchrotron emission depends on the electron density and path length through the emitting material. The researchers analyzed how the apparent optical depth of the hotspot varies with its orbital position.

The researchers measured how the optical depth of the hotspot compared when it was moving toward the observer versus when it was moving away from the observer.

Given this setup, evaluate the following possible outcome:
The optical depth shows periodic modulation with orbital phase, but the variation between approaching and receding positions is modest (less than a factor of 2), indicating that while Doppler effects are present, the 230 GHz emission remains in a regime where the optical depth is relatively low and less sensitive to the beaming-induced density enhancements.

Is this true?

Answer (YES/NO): NO